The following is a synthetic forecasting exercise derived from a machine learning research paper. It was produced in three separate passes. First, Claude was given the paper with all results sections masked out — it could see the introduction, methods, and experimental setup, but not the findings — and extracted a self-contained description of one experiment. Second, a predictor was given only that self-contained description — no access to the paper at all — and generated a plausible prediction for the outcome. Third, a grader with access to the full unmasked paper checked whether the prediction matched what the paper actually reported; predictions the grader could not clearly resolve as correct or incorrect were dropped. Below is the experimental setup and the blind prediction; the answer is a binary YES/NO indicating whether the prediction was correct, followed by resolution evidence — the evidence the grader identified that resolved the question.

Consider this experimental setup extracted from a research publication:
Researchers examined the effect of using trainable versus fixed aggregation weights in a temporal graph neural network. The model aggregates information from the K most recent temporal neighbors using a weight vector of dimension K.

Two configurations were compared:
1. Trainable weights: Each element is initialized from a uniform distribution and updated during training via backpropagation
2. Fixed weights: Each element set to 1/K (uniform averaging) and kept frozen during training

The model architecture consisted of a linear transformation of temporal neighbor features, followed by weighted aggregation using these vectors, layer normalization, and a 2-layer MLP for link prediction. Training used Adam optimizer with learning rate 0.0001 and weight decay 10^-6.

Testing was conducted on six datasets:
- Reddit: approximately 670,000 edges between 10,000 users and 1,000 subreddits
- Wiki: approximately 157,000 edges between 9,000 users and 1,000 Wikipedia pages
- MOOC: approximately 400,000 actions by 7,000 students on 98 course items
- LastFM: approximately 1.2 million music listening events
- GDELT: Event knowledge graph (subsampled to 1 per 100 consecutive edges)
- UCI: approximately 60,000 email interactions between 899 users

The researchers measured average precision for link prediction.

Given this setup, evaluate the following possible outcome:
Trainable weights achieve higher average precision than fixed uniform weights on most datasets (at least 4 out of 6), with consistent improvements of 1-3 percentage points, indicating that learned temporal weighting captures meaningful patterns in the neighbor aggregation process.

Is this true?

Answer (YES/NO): NO